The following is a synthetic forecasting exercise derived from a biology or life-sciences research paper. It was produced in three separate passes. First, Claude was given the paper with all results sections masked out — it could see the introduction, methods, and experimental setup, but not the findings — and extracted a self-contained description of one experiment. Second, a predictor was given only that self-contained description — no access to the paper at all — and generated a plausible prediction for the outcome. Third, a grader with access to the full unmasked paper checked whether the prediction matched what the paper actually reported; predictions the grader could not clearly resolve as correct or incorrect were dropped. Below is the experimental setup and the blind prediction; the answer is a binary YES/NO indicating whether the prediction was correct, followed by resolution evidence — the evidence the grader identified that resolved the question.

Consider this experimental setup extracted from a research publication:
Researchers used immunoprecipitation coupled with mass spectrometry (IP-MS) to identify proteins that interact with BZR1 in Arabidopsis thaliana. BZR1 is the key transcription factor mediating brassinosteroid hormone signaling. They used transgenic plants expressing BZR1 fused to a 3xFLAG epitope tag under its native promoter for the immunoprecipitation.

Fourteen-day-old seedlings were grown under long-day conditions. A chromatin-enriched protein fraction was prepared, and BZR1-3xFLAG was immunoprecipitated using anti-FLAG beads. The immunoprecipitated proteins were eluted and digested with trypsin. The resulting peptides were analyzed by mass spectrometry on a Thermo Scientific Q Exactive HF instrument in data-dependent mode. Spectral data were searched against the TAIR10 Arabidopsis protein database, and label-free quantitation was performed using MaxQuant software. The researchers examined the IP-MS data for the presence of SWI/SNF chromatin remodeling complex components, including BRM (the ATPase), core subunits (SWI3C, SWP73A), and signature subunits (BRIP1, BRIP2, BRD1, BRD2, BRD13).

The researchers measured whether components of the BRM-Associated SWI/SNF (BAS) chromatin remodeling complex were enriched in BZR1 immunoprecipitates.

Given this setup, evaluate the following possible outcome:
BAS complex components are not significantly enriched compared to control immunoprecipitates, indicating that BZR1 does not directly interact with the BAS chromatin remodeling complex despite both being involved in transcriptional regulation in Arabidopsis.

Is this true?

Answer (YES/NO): NO